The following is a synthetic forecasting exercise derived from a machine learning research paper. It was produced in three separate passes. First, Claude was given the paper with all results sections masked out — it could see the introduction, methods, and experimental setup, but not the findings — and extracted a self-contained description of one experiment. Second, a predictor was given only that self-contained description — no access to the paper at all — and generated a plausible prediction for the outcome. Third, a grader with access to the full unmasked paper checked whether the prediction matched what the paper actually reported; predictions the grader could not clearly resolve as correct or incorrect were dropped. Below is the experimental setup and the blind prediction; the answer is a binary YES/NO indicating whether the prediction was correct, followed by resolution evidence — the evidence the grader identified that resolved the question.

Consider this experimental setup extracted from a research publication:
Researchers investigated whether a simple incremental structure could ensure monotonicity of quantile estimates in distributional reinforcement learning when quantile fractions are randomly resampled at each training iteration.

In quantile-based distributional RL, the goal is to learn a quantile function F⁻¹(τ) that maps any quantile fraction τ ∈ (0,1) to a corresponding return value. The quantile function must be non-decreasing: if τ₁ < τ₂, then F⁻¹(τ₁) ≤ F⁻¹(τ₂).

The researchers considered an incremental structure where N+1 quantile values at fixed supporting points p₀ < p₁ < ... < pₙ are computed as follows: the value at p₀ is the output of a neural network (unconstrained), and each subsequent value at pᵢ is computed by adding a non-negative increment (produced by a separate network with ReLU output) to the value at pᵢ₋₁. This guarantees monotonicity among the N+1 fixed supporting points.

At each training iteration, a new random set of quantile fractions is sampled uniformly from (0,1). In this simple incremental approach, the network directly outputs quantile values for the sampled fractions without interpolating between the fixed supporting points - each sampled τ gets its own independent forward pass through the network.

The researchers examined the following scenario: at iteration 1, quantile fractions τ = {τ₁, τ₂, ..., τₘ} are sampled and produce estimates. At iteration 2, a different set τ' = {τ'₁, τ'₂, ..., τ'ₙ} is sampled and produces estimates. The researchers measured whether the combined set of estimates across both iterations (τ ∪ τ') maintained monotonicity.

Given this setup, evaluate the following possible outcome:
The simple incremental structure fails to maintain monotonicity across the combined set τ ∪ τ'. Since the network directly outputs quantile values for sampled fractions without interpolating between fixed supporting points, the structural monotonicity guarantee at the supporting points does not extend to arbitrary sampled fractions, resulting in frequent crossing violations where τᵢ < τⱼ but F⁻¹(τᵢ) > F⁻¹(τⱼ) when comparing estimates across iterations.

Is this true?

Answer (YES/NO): YES